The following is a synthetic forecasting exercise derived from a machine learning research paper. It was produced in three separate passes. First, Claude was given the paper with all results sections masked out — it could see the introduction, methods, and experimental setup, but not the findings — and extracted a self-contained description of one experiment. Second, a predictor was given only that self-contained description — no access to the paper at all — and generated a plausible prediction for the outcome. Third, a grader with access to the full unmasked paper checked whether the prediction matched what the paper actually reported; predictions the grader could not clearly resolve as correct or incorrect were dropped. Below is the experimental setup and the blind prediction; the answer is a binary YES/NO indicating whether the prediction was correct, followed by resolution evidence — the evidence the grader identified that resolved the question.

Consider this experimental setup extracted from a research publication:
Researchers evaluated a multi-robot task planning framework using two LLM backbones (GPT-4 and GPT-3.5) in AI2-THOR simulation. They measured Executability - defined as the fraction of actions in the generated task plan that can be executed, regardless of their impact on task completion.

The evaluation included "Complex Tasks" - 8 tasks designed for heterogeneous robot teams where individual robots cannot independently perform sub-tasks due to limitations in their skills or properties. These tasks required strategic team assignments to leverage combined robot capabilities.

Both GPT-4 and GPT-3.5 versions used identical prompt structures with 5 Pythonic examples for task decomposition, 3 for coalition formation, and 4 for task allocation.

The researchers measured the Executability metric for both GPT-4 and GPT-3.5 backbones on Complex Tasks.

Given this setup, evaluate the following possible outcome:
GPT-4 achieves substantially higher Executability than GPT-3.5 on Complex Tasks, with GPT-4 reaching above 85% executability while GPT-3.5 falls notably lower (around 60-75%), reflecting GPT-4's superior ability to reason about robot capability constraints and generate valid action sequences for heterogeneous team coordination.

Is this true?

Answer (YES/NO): YES